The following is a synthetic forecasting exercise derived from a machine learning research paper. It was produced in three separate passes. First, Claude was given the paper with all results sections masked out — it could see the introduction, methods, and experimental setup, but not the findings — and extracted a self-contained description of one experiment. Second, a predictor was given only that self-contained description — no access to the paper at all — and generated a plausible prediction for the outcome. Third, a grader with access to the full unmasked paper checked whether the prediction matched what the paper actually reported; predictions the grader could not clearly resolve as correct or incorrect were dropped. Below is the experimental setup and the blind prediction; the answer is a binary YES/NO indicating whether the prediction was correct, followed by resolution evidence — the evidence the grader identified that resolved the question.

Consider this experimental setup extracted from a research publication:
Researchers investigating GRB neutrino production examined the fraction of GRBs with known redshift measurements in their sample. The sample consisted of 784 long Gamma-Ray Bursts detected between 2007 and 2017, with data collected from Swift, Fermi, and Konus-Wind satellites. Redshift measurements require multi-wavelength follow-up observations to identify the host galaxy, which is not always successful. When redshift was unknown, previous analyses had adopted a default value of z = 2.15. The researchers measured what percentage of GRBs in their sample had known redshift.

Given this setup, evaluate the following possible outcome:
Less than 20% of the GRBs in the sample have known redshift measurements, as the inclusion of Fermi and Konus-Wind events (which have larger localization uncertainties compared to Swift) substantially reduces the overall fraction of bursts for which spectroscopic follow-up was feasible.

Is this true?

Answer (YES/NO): YES